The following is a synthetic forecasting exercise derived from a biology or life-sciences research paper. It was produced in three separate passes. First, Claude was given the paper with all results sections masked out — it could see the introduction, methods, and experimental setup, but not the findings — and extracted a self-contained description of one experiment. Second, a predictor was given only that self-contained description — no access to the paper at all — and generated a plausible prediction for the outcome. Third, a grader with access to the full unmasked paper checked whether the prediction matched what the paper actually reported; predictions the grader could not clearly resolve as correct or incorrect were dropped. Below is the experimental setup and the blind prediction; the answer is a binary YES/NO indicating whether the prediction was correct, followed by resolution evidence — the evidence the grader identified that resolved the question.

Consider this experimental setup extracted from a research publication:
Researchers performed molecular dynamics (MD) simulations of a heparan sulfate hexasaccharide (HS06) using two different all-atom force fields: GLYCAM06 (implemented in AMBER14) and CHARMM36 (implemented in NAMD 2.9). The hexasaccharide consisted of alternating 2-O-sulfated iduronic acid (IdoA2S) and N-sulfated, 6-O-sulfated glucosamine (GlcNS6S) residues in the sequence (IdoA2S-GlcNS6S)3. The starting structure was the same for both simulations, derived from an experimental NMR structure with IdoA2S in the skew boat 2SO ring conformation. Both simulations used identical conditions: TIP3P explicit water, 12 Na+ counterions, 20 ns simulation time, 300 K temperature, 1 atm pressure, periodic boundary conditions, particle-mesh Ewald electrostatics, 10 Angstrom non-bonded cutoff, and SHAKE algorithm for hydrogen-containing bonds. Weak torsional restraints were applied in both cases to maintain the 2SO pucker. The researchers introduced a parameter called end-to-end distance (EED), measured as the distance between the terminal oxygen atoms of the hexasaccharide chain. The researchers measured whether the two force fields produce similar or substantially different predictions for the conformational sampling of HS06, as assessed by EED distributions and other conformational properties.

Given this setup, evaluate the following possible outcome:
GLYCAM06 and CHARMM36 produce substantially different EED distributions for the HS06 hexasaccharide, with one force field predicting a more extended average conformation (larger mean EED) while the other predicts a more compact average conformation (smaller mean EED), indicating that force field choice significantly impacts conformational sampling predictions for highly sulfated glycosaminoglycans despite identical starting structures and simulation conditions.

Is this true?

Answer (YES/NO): NO